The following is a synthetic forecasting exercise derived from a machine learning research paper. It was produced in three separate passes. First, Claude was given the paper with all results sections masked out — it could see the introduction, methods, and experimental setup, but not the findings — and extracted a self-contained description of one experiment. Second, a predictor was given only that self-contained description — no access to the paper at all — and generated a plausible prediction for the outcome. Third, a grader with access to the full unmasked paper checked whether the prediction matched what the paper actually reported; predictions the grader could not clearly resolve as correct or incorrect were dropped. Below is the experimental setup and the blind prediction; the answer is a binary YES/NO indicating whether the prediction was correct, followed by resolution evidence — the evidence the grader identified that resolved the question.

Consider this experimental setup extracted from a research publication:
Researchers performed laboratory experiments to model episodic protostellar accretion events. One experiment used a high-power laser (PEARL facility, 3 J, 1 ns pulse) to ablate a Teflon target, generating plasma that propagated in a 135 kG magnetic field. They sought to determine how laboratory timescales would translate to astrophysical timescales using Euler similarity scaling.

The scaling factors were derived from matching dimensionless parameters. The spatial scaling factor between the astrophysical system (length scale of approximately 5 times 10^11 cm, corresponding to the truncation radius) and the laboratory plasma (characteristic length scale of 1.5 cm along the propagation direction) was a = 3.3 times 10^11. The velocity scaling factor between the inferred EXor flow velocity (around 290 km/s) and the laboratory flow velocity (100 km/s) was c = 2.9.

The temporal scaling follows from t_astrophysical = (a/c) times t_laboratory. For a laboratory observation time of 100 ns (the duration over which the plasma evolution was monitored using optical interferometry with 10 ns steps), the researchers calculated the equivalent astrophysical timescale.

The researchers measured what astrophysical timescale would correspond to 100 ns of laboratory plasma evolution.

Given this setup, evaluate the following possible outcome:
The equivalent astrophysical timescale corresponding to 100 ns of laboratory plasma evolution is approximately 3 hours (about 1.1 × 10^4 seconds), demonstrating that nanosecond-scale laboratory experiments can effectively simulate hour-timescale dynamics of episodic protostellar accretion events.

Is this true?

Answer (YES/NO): YES